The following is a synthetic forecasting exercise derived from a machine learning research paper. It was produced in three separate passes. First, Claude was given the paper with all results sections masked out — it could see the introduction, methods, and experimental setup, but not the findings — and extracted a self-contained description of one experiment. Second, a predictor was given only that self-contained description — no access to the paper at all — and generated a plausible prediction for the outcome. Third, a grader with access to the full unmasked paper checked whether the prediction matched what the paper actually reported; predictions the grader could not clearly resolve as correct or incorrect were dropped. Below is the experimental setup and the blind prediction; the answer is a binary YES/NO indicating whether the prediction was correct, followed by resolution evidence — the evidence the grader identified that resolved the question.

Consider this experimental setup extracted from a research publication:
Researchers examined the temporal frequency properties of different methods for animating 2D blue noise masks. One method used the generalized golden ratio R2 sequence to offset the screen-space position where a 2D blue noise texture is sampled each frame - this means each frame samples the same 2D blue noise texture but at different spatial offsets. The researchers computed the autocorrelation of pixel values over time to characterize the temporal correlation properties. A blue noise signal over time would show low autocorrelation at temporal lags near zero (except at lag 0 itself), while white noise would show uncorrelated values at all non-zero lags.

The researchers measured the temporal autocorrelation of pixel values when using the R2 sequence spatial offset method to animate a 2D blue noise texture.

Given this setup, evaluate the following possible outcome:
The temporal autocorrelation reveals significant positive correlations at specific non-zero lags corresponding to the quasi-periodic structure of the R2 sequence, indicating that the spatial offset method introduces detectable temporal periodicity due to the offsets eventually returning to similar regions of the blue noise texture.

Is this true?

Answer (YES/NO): NO